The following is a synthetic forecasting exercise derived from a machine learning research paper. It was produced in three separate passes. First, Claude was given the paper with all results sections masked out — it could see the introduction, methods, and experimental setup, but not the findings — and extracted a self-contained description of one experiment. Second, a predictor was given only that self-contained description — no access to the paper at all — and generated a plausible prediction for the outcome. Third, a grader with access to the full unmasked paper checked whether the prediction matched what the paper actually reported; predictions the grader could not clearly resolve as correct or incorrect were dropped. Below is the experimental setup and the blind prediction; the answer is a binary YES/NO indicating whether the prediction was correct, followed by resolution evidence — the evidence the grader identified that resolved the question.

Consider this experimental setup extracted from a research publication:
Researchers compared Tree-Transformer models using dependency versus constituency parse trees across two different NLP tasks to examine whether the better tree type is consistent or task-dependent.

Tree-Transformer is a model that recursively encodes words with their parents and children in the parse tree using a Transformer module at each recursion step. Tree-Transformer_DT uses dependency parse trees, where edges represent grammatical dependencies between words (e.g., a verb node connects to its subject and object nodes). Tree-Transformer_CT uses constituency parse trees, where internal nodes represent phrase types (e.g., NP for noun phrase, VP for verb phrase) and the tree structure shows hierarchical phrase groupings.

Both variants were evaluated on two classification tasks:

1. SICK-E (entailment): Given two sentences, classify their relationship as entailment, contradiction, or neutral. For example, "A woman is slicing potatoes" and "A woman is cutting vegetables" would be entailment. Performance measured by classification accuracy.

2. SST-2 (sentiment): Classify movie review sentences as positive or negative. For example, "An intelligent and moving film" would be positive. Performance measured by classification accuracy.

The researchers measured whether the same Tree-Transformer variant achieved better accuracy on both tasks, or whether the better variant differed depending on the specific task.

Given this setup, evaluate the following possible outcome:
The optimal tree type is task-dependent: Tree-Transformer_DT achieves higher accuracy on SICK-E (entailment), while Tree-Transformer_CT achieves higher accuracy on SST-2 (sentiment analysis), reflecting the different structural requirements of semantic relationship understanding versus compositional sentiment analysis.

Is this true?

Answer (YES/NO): YES